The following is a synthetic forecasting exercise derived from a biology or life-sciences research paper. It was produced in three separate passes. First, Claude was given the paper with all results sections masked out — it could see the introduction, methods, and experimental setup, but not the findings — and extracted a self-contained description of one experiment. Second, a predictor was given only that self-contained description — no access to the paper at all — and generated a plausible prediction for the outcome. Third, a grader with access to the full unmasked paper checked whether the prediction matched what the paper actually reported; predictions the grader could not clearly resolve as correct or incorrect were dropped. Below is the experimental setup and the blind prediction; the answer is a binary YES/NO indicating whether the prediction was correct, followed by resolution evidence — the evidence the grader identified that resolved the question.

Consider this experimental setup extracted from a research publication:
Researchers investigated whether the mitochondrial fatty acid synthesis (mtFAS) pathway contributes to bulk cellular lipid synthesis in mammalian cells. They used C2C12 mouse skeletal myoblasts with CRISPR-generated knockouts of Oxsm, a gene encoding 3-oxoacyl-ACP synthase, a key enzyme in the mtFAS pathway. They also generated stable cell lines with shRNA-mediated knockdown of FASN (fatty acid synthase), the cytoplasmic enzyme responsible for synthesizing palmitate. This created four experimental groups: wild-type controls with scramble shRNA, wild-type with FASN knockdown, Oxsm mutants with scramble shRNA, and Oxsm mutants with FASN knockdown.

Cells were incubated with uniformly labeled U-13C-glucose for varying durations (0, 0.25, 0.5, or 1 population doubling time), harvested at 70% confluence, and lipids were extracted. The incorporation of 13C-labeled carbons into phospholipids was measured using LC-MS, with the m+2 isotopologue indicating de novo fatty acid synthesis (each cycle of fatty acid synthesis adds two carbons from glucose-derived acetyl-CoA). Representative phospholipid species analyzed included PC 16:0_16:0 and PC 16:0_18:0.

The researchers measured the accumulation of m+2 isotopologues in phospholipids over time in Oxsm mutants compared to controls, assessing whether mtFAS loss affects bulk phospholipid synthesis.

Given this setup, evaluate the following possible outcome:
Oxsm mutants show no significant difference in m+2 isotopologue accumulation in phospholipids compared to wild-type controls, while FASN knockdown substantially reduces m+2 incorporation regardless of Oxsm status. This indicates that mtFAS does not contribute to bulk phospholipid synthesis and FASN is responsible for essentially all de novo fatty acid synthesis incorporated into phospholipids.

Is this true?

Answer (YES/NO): YES